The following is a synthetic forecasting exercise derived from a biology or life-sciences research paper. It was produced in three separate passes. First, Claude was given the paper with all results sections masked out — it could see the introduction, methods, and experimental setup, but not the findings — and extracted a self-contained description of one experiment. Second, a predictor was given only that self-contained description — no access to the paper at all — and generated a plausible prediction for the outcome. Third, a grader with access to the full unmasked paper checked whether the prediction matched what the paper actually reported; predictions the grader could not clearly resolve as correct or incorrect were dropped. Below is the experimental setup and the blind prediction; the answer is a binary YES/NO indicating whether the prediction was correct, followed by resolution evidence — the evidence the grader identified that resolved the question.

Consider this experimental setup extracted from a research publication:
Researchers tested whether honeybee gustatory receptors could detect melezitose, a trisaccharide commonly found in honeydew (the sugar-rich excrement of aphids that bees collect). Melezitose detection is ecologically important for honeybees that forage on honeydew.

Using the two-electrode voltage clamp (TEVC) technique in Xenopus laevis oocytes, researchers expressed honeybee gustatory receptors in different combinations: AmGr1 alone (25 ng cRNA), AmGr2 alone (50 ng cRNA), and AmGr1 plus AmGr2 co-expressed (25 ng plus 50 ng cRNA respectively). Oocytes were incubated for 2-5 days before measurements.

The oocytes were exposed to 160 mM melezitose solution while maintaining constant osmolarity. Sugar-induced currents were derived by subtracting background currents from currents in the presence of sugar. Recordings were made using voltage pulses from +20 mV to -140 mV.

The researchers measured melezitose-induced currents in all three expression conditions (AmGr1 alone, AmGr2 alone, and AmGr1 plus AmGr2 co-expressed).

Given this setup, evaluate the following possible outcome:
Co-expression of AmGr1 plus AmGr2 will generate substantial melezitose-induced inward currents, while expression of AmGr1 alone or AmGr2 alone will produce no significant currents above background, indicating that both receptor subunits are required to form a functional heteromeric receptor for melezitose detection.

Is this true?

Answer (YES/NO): NO